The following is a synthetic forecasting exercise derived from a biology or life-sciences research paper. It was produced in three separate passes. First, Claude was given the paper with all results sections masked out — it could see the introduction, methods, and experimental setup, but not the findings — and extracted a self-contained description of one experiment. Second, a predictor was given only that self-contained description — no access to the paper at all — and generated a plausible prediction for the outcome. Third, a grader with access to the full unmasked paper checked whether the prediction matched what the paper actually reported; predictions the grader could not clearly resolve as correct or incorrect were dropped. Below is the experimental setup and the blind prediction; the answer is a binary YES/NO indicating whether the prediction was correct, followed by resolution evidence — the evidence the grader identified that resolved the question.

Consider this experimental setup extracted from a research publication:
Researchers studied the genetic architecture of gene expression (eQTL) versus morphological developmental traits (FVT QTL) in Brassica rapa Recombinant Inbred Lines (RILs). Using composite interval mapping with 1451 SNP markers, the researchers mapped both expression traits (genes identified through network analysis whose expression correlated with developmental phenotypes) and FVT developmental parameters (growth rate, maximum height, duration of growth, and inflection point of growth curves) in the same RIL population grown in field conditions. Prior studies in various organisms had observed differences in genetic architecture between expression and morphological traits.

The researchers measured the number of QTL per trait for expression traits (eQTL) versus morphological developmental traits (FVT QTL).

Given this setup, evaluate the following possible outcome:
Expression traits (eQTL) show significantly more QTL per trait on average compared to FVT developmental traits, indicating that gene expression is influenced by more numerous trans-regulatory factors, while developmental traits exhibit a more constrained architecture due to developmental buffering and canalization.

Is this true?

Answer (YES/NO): NO